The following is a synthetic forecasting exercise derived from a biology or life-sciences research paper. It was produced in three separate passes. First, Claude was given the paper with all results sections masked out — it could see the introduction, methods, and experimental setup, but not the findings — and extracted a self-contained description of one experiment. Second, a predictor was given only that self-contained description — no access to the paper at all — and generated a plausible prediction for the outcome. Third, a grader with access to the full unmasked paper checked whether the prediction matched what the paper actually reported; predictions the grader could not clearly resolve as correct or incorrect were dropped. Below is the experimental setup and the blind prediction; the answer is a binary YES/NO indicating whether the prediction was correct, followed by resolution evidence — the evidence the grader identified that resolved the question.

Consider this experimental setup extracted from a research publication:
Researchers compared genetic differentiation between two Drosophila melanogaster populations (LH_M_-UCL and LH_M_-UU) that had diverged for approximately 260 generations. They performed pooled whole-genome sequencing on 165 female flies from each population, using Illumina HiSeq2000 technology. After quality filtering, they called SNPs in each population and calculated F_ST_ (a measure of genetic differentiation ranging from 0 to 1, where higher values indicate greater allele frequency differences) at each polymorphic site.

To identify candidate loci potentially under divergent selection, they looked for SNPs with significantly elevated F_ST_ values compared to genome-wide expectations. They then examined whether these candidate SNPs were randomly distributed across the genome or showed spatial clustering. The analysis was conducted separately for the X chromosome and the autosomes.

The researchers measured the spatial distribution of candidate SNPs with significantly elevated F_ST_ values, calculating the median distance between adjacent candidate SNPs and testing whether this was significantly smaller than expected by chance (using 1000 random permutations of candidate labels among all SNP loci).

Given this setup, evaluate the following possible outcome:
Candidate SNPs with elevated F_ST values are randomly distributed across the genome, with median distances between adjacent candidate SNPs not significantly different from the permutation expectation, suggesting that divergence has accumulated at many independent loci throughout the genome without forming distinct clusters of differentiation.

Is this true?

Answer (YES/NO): NO